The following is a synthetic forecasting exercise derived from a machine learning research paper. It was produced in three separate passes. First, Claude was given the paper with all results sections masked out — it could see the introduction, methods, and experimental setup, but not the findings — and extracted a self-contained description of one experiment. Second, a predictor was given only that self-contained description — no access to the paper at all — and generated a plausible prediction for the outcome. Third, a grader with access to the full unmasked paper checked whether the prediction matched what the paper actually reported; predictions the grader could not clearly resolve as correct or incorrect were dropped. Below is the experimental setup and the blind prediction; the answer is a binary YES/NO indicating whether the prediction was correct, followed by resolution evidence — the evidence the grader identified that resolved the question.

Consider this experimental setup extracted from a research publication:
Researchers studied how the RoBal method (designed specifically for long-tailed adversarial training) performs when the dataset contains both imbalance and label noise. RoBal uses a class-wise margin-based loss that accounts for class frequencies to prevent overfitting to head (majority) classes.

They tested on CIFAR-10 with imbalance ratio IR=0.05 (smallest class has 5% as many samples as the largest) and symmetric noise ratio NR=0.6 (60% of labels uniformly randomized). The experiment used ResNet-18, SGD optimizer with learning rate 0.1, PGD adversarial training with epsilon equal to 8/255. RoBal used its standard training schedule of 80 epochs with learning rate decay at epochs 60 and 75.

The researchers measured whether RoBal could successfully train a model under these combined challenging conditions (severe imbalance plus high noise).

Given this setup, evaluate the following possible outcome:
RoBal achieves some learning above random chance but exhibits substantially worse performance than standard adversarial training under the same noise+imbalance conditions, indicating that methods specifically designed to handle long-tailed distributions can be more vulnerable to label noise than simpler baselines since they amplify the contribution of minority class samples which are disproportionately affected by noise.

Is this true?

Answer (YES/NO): NO